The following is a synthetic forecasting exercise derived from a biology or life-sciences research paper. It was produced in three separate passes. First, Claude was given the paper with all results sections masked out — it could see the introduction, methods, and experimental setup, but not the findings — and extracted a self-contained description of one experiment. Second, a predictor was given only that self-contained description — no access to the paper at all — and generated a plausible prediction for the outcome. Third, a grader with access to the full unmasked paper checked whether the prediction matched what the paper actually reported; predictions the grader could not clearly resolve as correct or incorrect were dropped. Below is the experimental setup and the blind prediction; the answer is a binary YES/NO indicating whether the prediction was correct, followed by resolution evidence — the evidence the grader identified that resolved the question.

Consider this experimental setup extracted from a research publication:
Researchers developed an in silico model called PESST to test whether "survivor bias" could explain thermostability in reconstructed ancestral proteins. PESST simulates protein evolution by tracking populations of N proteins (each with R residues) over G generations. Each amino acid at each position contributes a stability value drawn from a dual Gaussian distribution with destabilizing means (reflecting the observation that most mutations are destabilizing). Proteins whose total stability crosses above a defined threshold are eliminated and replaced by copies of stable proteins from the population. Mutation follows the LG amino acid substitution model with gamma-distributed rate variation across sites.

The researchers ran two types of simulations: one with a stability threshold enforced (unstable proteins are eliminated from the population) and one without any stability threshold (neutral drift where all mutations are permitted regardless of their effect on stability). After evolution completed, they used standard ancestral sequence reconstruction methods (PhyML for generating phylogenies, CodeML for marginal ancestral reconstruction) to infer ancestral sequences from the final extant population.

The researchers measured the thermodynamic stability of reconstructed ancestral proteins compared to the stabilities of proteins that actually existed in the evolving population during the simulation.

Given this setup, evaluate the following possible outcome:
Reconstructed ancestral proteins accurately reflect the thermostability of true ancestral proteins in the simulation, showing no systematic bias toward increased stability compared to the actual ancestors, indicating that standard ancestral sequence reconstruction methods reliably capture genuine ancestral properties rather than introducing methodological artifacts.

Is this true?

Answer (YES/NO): NO